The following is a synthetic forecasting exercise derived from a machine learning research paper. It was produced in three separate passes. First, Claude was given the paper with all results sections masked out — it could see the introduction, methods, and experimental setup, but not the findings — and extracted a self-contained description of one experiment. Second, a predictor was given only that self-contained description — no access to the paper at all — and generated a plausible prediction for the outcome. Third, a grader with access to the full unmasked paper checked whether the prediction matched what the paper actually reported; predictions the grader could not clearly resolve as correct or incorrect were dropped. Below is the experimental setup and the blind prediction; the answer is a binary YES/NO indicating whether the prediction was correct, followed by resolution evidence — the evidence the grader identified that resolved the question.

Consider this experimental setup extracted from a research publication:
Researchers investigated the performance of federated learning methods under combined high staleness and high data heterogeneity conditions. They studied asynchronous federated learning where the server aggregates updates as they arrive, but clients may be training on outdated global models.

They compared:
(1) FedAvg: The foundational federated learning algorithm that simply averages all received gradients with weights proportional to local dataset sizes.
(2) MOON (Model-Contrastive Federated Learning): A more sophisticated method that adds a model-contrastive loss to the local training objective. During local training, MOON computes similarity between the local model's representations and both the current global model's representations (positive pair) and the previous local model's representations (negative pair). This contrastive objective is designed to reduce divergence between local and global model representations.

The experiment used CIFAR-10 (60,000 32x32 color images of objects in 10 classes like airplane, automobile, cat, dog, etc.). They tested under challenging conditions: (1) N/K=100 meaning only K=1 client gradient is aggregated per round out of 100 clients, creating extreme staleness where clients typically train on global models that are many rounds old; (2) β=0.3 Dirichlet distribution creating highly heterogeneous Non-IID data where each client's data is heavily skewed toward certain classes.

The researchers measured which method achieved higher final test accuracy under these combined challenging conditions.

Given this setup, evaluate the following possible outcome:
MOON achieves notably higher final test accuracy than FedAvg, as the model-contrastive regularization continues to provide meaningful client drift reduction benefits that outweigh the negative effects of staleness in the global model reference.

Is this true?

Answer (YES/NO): NO